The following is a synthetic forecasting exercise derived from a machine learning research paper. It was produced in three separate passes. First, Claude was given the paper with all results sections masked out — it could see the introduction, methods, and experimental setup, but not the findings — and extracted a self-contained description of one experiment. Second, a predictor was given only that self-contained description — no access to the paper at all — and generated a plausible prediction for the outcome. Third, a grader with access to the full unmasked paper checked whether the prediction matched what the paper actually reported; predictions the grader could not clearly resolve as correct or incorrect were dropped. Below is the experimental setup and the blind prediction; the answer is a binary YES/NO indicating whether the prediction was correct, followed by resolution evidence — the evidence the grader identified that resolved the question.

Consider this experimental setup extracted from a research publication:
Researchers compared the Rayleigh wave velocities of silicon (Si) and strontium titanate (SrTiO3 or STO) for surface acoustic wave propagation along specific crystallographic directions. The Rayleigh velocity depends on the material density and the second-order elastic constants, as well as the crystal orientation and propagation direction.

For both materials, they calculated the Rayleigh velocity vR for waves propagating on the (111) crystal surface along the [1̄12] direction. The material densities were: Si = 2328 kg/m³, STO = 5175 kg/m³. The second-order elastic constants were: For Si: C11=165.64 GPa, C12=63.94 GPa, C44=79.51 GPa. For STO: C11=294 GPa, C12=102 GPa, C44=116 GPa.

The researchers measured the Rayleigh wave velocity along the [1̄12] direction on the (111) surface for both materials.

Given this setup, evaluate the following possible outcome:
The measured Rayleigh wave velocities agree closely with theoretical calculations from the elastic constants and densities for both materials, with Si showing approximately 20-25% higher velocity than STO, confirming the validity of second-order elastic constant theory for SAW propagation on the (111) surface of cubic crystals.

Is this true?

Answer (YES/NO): NO